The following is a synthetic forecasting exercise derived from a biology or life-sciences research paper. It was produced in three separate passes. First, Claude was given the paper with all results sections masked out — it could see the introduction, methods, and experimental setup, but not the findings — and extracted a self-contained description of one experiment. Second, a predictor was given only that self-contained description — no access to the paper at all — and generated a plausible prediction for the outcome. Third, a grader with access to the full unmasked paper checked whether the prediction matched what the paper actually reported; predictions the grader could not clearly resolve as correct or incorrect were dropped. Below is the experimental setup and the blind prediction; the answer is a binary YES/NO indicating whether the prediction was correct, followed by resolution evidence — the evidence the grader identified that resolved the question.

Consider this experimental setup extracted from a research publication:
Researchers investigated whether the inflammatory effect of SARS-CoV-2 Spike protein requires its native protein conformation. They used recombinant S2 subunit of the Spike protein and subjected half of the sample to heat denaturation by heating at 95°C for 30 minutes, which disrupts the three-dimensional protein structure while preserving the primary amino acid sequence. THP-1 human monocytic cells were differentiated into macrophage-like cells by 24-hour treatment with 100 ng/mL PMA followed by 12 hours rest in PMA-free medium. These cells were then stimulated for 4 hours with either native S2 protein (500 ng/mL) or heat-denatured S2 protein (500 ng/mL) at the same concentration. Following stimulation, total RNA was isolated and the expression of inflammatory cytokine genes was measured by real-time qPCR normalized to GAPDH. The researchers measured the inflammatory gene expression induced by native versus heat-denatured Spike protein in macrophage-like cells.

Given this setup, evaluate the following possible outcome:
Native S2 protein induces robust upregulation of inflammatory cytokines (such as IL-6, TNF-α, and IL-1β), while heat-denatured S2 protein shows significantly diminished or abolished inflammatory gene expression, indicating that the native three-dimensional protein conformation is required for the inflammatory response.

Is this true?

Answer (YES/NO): YES